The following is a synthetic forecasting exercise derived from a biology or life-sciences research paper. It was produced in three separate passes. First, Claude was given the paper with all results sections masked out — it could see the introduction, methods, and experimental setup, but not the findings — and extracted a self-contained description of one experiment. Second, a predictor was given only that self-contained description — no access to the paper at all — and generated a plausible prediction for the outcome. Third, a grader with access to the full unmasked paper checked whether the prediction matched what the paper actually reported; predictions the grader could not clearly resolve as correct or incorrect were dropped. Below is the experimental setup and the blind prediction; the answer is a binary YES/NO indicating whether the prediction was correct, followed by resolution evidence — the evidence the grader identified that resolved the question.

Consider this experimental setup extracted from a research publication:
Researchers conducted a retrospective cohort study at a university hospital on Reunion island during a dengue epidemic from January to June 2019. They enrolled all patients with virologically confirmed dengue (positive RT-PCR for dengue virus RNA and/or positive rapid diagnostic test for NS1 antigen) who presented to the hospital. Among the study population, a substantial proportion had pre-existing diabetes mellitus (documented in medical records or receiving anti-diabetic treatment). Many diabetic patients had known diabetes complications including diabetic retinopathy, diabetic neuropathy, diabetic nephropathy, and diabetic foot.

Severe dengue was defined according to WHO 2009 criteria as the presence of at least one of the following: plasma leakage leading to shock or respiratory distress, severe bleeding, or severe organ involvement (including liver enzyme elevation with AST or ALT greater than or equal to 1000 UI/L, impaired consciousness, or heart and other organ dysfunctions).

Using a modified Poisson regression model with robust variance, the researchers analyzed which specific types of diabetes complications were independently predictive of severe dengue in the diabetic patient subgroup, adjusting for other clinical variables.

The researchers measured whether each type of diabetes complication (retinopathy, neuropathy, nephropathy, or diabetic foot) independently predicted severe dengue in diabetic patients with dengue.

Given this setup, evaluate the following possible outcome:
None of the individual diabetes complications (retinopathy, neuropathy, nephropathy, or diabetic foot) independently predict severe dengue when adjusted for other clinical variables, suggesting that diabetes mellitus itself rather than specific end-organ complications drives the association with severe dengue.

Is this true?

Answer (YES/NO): NO